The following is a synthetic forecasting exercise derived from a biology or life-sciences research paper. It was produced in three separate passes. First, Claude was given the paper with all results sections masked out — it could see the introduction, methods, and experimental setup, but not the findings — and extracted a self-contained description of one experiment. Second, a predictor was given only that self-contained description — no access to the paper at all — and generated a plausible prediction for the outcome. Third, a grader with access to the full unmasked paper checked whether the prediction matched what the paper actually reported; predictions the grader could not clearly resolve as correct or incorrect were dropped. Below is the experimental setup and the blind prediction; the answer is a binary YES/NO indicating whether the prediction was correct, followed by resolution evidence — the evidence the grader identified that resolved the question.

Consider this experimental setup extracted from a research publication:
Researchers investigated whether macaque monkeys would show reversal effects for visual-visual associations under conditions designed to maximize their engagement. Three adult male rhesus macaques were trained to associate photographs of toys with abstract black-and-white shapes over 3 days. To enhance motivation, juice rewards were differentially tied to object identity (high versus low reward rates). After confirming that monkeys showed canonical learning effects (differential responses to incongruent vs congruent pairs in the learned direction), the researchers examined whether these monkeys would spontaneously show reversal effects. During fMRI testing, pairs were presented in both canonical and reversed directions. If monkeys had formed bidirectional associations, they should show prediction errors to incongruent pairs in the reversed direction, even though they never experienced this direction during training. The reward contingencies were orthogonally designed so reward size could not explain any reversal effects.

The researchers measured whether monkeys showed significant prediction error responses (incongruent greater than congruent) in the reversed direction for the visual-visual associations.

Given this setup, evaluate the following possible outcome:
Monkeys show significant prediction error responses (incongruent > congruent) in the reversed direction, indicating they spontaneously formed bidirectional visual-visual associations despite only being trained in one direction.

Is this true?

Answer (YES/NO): NO